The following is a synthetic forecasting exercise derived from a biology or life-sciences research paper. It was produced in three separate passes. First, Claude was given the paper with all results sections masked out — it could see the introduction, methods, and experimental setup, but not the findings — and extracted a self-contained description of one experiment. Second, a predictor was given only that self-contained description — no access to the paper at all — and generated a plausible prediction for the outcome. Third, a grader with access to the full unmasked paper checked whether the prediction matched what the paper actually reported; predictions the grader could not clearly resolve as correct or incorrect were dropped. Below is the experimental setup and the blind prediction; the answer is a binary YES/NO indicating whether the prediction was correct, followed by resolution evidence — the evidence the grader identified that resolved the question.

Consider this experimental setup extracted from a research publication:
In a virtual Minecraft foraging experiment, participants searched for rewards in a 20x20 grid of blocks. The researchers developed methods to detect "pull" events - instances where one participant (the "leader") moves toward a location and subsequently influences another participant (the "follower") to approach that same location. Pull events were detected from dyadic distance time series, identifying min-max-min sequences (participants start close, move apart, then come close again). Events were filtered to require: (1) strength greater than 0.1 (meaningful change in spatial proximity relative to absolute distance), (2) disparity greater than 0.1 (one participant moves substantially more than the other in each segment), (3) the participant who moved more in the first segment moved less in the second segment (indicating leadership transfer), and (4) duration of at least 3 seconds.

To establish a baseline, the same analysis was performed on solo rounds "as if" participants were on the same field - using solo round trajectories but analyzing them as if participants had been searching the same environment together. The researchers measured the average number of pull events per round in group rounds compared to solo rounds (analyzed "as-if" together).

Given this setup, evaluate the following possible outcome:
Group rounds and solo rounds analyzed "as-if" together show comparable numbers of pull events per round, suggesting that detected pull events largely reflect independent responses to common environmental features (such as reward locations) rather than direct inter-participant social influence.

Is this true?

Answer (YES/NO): NO